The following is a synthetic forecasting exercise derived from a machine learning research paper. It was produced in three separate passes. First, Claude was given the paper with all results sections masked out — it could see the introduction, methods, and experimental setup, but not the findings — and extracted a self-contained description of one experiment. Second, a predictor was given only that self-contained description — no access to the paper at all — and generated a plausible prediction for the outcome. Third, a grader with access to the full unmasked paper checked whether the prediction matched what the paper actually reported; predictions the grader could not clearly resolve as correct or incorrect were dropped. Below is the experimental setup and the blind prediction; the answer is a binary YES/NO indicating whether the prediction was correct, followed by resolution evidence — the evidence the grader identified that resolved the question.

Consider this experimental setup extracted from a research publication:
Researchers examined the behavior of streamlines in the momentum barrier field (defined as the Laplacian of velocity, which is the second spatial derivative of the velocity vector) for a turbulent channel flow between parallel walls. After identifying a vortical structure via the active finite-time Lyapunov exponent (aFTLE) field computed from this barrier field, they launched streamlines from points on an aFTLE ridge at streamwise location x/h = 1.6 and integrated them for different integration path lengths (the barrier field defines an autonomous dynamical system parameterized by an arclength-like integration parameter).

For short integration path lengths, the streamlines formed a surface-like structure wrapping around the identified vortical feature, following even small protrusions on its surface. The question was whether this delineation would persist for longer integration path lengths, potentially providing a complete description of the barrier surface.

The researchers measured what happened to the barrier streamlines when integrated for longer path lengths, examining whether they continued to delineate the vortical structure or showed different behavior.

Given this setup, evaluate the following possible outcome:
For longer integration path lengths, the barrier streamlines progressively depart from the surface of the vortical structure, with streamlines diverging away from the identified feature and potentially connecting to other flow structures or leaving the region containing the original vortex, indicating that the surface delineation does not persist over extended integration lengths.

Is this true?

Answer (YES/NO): YES